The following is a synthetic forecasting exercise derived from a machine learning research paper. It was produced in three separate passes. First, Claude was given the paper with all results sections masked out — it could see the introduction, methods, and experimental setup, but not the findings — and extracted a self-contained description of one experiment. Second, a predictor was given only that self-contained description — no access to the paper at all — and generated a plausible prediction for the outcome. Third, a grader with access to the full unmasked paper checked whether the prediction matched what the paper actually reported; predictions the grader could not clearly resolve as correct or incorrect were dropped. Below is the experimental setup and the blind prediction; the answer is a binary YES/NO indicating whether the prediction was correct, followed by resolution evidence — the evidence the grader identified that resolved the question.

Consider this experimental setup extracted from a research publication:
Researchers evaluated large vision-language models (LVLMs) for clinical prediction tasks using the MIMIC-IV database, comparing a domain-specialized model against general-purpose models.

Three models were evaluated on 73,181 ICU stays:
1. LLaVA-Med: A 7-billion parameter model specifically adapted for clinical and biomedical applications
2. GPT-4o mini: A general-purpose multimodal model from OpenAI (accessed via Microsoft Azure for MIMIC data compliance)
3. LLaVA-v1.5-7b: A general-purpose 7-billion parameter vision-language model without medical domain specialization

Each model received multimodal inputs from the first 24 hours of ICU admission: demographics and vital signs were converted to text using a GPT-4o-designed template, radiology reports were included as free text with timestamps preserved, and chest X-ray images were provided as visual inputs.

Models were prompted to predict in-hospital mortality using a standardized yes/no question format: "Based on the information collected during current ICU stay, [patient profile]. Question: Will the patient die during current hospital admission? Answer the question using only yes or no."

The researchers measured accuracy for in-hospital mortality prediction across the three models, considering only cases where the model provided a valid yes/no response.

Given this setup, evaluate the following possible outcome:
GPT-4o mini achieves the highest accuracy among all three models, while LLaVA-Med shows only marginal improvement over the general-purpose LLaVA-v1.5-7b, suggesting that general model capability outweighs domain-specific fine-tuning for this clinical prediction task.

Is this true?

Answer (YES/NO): NO